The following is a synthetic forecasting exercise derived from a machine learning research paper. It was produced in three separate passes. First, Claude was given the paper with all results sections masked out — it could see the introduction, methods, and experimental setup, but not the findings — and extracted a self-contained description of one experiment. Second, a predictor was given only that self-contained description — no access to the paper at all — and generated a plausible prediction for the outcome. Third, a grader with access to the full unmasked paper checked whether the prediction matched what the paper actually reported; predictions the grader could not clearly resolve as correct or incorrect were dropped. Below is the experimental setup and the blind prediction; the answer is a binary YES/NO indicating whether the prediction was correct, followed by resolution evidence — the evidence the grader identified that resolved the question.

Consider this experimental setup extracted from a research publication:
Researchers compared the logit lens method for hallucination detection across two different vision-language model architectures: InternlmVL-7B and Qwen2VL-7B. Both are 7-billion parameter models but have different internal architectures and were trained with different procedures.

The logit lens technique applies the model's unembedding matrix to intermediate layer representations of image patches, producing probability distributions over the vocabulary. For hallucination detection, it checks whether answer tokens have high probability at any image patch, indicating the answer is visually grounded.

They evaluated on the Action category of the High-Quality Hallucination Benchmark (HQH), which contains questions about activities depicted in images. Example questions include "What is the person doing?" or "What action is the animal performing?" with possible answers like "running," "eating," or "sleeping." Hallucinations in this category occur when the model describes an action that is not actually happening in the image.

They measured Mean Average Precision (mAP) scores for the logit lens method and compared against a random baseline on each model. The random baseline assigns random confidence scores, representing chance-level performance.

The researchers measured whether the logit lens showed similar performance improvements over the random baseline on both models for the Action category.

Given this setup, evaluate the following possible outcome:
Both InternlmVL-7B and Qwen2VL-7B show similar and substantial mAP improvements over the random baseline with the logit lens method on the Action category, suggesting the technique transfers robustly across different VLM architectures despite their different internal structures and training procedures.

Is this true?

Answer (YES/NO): NO